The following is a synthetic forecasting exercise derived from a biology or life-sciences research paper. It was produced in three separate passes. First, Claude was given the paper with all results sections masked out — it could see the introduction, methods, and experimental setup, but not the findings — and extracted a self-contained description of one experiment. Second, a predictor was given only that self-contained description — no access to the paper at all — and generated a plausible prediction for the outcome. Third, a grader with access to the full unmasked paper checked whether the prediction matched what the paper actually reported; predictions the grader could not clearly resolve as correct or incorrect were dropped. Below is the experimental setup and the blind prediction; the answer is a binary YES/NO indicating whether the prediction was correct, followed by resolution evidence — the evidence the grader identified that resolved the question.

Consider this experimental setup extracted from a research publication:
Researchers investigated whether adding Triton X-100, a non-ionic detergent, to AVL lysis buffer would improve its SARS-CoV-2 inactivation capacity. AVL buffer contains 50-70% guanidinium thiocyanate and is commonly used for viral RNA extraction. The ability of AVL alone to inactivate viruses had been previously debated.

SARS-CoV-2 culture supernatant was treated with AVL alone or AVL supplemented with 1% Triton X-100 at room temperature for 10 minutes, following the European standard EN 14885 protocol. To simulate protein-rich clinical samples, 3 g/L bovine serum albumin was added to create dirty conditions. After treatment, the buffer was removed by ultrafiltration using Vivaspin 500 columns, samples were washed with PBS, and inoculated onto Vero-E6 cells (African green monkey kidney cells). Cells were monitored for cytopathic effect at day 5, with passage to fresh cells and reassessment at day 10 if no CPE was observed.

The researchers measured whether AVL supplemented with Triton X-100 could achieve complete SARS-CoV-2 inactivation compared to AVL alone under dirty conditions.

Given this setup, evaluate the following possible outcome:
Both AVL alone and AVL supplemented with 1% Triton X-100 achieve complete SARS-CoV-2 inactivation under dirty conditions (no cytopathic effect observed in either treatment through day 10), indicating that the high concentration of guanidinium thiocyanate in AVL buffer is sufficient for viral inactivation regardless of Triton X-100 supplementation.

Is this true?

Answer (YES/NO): NO